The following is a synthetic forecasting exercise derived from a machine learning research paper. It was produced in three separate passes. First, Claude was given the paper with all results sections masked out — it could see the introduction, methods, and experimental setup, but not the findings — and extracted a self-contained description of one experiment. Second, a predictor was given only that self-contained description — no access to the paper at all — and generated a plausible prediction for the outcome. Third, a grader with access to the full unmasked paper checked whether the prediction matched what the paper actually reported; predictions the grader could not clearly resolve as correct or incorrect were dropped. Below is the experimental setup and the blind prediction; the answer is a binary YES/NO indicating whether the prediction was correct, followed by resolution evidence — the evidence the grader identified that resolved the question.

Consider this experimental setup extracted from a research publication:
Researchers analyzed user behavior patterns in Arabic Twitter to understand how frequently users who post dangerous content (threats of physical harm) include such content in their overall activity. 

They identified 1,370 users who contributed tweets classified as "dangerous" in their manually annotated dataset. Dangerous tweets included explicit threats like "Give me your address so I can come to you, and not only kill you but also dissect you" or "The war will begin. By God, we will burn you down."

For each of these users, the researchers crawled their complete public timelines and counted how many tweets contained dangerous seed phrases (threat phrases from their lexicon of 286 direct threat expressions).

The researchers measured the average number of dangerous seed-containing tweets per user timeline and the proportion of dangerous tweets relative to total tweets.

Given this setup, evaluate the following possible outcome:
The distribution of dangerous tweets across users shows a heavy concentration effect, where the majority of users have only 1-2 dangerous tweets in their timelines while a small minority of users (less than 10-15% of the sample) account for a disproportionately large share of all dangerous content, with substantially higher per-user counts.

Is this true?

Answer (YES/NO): NO